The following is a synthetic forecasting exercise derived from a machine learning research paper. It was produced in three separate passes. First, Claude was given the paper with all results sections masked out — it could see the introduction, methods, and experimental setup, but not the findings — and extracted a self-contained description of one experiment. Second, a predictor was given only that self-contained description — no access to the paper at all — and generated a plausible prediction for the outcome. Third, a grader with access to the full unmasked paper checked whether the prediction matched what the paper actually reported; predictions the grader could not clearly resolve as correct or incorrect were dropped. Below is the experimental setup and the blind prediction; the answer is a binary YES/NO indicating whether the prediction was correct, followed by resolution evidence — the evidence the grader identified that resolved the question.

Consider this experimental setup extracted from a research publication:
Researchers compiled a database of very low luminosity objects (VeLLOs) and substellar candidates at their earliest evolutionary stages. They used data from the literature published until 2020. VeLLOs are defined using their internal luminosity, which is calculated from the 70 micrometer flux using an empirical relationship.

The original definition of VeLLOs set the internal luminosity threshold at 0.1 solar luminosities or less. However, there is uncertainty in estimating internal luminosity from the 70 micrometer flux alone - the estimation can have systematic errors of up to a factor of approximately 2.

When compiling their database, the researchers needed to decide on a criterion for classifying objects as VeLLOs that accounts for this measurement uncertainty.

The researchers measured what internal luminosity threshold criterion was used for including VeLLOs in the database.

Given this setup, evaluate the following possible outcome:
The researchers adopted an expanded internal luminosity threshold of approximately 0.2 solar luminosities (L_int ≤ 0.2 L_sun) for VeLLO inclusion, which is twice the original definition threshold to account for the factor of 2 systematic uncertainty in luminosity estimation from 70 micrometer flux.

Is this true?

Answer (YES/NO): YES